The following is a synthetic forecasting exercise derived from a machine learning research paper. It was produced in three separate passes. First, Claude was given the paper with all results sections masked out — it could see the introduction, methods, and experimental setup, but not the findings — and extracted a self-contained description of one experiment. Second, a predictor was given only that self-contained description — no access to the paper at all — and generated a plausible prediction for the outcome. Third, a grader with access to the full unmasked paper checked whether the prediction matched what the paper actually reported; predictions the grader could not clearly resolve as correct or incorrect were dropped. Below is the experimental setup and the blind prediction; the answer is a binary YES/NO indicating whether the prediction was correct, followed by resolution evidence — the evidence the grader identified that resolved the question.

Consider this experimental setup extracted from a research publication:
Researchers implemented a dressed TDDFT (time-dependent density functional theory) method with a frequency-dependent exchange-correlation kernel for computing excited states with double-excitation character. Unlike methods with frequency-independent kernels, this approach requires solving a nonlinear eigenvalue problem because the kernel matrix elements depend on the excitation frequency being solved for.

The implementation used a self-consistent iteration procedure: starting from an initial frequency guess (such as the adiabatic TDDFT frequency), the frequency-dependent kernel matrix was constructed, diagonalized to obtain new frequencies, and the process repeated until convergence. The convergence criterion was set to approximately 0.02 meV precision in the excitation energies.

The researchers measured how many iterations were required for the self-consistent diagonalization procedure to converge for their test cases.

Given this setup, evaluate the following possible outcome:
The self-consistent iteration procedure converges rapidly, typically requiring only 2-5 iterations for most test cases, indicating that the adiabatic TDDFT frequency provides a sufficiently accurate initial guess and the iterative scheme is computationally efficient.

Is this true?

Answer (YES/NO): YES